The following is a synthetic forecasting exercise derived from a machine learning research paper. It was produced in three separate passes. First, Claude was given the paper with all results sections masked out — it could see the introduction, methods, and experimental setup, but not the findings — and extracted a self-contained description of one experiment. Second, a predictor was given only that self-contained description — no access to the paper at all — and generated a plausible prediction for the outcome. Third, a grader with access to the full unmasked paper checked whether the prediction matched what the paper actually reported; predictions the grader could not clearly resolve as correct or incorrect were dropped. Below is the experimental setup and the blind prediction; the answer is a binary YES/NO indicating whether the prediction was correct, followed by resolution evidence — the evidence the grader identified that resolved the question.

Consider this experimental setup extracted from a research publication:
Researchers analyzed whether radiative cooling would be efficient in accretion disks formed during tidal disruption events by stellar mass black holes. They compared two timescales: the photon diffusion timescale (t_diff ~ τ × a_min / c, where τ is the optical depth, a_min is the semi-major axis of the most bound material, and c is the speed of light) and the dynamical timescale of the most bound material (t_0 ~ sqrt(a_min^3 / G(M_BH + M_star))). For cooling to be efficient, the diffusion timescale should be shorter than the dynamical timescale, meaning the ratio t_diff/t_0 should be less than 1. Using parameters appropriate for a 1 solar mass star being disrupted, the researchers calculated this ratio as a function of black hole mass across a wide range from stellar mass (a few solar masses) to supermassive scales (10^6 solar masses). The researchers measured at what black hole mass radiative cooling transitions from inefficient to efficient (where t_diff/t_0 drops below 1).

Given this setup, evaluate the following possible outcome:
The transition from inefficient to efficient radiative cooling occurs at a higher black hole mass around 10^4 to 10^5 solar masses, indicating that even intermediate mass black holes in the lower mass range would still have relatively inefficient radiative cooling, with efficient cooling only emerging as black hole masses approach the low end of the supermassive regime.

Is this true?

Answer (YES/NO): NO